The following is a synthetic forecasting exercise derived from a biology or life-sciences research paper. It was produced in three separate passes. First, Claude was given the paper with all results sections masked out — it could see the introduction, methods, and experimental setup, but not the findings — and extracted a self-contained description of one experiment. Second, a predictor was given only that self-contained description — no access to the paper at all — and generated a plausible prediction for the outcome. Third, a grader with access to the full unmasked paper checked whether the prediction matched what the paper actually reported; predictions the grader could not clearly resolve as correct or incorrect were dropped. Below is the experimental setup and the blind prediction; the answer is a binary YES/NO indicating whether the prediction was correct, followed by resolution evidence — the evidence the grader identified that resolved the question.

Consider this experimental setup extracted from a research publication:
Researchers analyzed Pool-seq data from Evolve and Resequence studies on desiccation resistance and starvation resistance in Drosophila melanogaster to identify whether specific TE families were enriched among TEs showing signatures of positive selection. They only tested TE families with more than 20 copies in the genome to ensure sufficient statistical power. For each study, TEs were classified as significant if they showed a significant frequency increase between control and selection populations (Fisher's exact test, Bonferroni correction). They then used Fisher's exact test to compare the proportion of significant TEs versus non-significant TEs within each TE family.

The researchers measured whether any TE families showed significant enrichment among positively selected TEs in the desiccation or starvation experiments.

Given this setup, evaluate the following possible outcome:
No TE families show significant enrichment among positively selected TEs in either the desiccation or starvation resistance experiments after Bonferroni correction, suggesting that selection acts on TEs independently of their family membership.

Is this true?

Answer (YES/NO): NO